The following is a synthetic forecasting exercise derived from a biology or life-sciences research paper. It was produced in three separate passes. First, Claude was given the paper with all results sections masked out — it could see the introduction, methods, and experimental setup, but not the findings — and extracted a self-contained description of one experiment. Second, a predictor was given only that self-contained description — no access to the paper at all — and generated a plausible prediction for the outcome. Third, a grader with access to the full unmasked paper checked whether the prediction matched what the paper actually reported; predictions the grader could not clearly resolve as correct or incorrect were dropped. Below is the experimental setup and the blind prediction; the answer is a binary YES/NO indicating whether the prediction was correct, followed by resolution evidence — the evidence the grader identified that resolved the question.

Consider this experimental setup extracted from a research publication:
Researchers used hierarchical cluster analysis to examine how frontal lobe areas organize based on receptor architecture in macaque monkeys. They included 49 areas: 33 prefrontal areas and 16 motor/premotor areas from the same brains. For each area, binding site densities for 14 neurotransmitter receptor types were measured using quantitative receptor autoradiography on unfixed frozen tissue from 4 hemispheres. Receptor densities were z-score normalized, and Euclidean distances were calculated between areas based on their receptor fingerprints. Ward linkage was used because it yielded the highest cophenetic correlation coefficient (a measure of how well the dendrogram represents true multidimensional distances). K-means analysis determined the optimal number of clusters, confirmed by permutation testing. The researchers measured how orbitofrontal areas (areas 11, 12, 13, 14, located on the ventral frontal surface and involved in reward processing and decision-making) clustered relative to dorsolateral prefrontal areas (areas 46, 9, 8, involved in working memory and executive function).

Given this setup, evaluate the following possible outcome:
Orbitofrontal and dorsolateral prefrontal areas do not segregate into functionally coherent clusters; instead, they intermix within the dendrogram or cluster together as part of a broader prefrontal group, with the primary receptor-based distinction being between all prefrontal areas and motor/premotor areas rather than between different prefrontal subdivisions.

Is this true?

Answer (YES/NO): NO